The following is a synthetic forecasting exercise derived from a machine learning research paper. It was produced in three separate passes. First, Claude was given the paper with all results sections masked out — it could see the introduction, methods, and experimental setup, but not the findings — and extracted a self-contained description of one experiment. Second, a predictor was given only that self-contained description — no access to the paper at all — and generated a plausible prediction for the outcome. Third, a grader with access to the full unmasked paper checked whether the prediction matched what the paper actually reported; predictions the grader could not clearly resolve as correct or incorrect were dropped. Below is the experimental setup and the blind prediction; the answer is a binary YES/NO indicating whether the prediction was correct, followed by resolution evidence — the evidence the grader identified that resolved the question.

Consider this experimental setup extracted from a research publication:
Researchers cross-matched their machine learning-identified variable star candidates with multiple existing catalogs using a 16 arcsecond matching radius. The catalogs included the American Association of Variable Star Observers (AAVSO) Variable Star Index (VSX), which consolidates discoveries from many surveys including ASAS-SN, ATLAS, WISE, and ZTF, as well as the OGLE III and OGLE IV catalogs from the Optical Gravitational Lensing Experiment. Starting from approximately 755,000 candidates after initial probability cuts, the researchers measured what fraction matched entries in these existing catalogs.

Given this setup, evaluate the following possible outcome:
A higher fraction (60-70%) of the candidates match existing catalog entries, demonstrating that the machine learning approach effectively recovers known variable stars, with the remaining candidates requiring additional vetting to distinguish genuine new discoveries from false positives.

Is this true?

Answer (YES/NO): NO